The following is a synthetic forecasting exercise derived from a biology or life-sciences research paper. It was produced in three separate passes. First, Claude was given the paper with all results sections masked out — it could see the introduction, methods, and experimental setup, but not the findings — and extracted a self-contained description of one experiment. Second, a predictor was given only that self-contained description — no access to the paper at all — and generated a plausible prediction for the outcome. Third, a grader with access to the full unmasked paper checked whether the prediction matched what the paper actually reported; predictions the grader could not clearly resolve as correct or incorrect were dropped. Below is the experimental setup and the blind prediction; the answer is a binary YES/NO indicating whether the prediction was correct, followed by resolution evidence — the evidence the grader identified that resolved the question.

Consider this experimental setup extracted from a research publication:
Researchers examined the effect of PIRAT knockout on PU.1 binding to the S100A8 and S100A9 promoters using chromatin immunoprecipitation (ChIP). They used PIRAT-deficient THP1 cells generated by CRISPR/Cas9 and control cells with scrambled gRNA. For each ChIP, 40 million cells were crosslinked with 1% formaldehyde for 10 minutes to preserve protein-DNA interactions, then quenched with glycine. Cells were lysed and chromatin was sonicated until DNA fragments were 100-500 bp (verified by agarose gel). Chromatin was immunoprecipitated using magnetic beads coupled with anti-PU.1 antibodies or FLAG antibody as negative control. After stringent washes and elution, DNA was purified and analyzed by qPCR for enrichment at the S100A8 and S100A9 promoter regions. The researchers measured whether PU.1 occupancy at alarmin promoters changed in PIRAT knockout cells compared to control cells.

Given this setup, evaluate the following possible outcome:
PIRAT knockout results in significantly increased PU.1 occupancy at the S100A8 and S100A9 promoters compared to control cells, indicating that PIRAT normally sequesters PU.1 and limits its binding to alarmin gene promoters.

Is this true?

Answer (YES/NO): YES